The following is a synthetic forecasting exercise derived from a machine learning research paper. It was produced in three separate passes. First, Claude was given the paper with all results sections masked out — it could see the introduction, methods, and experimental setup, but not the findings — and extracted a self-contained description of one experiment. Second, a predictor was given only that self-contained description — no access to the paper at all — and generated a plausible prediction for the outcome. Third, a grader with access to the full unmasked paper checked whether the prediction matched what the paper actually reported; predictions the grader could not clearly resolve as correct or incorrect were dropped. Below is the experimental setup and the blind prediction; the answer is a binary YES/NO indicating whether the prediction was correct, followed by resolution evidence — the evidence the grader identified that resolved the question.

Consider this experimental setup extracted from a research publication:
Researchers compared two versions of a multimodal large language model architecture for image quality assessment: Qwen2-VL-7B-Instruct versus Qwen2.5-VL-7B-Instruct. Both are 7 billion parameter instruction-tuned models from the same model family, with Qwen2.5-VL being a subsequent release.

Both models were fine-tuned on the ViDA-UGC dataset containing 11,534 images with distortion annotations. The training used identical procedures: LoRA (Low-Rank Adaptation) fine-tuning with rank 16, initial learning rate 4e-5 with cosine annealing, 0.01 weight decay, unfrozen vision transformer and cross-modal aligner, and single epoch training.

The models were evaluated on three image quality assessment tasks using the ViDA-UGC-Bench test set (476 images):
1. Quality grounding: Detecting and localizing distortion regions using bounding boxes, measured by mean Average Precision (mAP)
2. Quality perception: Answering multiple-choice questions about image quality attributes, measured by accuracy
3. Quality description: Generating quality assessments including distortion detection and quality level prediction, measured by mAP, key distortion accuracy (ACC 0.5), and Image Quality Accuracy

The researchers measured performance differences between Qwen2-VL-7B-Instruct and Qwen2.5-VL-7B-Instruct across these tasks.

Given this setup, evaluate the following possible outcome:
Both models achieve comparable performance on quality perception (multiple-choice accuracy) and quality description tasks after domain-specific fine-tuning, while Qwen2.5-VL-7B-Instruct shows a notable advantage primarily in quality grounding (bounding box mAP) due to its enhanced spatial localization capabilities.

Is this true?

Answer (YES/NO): NO